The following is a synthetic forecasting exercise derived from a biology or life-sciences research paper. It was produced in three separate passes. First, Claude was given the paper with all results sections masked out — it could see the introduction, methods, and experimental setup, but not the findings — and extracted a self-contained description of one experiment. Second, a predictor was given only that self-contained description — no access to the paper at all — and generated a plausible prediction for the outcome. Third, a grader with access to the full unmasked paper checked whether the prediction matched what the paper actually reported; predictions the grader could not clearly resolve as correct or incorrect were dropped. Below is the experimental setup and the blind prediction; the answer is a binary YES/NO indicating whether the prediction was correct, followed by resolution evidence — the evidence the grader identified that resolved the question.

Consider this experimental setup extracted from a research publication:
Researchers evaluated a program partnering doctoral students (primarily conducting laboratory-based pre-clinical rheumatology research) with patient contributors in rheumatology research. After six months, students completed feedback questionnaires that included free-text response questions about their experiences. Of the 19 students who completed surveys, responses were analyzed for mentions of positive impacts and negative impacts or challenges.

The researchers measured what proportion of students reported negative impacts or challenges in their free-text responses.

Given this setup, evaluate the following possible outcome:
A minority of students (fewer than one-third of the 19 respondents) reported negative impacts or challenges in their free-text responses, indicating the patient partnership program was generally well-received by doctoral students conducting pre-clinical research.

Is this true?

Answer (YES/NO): YES